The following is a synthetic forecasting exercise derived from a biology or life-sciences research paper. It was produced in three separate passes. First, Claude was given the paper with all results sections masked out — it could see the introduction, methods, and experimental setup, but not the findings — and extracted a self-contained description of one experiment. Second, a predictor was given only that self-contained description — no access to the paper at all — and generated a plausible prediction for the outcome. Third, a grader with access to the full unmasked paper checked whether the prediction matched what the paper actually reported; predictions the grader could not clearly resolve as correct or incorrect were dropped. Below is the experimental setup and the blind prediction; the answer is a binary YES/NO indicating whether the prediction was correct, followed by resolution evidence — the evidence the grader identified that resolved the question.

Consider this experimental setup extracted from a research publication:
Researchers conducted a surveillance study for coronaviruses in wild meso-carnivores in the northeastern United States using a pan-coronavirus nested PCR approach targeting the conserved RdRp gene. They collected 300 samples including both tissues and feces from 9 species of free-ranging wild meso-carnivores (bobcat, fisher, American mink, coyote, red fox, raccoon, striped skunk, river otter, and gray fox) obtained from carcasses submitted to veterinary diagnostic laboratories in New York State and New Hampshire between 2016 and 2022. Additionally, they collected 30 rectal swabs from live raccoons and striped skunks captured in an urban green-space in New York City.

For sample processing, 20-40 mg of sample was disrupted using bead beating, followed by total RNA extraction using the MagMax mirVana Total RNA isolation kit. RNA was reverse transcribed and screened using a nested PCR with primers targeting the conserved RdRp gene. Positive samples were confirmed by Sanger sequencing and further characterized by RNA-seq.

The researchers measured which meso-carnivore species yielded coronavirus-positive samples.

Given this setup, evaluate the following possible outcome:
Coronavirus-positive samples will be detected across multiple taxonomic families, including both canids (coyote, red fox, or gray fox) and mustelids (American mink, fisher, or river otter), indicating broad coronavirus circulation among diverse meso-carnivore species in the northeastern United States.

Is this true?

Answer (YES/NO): YES